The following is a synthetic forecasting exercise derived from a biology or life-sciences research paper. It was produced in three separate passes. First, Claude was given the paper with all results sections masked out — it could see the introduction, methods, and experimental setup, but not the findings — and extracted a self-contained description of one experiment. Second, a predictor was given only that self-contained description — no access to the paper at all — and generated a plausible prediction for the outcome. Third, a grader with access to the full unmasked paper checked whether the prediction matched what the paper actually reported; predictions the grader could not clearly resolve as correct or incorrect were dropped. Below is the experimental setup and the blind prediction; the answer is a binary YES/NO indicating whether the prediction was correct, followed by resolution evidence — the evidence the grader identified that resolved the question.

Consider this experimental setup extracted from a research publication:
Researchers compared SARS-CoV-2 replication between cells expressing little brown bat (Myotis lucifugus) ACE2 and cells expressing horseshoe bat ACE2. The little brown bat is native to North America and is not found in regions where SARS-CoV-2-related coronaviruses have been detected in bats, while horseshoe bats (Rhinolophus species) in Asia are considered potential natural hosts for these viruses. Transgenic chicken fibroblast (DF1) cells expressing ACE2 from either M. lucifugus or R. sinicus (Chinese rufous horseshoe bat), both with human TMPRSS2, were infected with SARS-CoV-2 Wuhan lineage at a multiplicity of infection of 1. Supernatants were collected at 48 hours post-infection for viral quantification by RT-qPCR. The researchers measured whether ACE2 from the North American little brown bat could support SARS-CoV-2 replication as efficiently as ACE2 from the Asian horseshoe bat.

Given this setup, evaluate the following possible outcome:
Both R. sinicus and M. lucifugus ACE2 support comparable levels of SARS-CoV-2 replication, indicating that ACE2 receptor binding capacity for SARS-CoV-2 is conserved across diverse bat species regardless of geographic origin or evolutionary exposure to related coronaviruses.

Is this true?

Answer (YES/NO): NO